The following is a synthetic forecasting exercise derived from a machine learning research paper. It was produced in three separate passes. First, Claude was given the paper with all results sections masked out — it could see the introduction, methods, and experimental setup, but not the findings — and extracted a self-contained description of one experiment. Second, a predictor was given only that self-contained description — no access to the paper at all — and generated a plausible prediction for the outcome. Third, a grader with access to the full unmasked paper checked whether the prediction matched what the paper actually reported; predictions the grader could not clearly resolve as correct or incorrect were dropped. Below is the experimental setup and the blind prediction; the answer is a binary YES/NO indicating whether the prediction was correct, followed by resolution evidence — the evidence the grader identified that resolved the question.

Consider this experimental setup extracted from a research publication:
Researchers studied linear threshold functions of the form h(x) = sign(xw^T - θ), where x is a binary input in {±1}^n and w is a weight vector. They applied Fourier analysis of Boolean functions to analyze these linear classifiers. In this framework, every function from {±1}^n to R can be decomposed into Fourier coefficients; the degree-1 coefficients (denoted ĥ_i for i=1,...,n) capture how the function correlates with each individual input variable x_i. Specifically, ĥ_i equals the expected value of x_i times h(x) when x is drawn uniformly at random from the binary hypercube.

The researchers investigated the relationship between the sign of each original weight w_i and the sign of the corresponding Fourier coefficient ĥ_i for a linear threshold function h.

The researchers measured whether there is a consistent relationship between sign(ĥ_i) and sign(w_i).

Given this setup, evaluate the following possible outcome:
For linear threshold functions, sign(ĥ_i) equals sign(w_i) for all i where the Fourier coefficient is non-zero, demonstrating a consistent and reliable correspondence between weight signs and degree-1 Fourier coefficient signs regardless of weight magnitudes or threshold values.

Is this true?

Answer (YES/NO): YES